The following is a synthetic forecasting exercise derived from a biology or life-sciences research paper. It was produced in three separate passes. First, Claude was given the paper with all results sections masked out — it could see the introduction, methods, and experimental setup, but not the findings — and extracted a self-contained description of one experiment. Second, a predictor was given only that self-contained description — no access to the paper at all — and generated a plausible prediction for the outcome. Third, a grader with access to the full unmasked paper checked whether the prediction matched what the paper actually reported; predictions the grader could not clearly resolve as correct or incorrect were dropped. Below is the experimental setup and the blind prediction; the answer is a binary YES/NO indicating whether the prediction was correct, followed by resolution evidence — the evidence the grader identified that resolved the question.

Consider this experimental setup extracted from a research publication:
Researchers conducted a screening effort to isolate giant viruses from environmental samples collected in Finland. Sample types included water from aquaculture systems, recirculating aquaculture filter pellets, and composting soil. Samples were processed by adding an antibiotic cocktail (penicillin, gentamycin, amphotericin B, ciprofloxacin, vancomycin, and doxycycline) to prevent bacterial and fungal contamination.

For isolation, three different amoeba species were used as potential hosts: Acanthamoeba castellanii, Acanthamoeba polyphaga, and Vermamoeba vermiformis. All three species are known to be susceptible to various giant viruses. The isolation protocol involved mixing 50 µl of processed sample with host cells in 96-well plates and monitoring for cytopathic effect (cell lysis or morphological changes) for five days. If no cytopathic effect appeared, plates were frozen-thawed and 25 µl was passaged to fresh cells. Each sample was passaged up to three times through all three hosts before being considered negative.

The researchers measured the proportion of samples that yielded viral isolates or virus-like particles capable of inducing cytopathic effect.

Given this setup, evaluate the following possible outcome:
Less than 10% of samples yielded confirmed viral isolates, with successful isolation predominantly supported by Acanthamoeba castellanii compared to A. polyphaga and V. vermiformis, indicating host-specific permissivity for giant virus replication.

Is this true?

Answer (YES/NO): NO